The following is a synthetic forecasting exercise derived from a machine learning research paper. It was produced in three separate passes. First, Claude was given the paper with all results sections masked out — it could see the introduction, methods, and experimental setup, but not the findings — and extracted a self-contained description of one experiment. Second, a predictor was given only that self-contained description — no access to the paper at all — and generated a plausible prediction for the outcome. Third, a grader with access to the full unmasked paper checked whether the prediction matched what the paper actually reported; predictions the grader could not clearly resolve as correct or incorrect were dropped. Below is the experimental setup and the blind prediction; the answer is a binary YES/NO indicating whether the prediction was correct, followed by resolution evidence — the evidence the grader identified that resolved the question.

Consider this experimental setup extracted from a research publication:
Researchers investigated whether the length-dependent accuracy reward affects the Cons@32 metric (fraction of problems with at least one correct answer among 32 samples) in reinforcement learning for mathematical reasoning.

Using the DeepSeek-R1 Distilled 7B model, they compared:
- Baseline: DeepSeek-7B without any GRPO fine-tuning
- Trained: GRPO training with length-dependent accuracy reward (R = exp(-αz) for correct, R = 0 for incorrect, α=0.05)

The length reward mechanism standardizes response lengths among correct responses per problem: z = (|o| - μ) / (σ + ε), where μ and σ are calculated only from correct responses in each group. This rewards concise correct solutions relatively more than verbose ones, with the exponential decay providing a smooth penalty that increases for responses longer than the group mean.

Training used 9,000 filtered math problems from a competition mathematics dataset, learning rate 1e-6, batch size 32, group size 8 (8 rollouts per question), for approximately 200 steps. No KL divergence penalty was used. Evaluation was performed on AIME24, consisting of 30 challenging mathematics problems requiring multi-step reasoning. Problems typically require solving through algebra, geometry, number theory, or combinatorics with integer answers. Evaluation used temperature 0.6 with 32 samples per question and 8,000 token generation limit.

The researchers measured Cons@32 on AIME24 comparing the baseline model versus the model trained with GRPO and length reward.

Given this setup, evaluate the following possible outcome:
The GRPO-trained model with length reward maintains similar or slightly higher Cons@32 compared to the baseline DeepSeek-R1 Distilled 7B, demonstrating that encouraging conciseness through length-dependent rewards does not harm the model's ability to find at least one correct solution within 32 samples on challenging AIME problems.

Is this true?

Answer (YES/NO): YES